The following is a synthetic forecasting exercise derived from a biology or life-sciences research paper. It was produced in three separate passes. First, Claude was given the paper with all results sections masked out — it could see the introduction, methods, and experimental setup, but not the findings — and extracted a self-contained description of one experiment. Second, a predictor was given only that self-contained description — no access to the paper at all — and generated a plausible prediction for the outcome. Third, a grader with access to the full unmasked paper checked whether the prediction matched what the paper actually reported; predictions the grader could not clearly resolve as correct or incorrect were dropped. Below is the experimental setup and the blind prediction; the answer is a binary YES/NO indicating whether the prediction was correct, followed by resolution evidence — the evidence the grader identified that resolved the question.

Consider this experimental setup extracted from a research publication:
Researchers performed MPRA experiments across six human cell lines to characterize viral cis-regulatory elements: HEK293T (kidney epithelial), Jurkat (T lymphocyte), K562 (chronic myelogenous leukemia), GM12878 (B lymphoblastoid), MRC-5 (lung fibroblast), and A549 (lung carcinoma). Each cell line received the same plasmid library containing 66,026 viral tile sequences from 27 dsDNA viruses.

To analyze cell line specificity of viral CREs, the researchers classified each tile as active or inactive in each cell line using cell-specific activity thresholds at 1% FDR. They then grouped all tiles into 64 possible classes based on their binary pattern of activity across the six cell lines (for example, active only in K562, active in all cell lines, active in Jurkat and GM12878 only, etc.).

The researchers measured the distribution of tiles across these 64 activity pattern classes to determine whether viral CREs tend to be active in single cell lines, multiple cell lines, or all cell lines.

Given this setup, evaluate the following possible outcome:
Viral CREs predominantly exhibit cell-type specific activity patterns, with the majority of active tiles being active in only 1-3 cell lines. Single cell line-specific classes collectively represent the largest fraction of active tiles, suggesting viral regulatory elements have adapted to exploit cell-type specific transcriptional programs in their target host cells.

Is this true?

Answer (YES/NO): NO